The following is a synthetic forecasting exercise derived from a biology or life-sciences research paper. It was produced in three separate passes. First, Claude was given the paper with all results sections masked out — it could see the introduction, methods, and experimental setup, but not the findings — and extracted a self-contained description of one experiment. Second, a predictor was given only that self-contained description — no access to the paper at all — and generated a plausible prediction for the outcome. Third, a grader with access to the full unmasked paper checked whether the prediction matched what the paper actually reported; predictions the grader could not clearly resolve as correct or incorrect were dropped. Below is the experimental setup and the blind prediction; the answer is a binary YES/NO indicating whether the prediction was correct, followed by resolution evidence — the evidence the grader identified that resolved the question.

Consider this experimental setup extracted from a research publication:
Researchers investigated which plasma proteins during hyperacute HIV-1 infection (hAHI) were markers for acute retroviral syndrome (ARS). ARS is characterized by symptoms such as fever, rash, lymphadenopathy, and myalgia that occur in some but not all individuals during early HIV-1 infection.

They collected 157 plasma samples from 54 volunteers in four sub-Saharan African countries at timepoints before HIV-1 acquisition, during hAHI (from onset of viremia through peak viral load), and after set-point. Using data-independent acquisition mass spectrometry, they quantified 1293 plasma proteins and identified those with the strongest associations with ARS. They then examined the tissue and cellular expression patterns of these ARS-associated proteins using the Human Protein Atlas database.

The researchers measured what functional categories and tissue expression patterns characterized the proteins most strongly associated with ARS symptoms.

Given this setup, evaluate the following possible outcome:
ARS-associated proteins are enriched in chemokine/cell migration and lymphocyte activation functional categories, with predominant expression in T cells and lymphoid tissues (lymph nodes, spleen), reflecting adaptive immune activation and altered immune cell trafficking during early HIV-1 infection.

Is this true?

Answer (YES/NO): NO